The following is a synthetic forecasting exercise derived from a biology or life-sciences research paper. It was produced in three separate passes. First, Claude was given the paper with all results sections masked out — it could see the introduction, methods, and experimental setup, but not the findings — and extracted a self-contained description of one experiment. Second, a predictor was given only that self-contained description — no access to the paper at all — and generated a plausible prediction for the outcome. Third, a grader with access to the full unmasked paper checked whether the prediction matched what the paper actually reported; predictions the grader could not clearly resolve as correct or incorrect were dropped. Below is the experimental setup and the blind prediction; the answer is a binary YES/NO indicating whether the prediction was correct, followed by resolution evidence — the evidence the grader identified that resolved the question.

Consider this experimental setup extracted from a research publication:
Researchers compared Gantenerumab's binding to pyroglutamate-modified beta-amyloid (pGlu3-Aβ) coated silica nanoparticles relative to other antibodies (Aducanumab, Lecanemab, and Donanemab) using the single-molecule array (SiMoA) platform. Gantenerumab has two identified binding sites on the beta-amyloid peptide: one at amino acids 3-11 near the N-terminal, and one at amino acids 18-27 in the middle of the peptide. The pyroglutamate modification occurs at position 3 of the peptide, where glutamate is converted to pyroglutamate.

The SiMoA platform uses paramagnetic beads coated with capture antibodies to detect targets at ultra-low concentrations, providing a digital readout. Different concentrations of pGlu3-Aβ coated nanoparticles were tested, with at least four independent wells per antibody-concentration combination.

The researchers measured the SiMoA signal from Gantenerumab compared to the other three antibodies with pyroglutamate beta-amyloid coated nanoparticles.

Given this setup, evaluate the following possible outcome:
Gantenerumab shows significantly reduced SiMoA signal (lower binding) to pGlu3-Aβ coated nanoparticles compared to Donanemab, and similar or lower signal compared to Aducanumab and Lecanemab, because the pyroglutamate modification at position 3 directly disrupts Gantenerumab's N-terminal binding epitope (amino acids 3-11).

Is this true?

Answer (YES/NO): YES